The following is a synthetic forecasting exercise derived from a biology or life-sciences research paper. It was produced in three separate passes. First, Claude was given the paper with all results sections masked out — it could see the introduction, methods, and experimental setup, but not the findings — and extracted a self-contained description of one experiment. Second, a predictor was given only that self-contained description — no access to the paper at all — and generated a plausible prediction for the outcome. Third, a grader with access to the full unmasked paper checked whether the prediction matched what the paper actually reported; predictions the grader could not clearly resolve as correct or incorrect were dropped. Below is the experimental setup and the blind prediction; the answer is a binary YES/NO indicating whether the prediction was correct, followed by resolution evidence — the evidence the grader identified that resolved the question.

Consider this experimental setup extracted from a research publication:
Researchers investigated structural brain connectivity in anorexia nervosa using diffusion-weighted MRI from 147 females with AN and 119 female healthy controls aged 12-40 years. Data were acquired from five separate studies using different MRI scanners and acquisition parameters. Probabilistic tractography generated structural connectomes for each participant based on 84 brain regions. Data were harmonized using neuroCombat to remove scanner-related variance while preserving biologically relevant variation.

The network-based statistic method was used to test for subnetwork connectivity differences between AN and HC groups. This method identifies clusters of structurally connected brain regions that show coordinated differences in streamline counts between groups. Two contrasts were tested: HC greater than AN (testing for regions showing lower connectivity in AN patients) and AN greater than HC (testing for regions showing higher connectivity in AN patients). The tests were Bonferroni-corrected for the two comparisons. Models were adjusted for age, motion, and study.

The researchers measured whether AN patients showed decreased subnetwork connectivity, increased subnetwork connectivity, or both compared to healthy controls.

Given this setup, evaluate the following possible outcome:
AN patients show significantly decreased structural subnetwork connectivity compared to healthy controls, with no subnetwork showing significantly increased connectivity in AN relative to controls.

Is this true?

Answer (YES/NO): NO